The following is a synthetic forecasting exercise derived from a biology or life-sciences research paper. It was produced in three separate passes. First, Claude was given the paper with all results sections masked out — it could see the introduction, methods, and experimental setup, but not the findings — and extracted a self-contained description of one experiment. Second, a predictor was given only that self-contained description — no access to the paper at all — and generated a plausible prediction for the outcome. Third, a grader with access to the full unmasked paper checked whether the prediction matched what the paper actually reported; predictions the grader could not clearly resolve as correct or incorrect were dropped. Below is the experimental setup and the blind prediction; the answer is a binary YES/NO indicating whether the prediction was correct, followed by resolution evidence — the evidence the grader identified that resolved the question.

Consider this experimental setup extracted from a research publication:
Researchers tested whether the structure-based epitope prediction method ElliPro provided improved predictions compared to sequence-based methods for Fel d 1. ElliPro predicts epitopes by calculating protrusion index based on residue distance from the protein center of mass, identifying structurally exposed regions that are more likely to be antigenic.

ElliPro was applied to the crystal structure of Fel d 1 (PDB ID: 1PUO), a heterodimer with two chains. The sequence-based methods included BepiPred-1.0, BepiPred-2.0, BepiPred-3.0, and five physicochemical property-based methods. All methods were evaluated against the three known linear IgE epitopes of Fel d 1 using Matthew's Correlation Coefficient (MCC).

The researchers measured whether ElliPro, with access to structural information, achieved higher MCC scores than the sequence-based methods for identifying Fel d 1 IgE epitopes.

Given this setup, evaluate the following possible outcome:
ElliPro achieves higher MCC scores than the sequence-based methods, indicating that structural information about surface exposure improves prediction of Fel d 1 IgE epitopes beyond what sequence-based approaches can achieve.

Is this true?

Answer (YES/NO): NO